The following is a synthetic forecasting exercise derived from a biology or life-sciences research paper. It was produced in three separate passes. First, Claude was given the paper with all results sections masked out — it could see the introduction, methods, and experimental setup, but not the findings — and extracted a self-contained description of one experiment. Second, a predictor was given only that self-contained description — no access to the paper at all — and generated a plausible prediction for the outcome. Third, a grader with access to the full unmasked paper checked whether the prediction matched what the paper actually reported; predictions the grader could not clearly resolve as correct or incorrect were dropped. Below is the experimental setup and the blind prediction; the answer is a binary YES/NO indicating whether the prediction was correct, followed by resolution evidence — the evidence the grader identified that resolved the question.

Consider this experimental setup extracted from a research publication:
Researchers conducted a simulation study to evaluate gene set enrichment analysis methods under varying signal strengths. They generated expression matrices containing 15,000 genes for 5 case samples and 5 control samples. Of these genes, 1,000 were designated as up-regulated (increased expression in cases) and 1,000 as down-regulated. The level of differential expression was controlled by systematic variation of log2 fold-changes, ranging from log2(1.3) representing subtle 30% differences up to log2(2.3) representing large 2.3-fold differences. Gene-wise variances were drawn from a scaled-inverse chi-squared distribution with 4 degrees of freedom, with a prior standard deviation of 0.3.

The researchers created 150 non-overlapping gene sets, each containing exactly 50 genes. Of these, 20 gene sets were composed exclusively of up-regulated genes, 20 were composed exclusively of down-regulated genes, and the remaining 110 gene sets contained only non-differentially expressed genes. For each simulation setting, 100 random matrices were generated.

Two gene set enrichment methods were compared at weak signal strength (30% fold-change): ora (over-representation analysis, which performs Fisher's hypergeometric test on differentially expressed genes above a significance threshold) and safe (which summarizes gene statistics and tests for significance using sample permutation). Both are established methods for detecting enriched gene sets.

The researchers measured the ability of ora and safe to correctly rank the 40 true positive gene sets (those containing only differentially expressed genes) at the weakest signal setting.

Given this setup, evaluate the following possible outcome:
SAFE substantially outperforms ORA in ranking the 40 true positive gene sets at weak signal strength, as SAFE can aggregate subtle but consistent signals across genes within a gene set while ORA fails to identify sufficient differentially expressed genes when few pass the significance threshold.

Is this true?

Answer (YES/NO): YES